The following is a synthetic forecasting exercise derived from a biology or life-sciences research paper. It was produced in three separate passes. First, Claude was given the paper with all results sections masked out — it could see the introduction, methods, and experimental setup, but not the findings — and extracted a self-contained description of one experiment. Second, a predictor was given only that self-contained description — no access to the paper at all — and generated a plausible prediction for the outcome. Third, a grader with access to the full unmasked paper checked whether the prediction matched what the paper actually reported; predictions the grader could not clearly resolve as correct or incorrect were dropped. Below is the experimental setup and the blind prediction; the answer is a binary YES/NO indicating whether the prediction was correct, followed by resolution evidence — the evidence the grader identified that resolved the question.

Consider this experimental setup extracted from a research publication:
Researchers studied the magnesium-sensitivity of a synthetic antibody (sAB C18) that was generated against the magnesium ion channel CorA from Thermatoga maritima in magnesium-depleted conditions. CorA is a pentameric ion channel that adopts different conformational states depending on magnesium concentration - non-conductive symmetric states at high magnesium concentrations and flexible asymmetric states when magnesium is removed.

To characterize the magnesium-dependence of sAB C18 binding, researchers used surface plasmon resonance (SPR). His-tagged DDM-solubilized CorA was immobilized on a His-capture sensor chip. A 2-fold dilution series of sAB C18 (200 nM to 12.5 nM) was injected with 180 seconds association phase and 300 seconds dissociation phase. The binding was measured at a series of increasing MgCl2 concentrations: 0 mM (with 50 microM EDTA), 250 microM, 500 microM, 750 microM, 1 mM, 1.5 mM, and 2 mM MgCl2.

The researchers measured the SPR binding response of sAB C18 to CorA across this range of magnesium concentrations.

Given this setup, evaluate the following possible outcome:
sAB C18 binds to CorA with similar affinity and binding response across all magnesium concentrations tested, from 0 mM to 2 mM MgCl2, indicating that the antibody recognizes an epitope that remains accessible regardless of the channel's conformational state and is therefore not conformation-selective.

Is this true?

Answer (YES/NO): NO